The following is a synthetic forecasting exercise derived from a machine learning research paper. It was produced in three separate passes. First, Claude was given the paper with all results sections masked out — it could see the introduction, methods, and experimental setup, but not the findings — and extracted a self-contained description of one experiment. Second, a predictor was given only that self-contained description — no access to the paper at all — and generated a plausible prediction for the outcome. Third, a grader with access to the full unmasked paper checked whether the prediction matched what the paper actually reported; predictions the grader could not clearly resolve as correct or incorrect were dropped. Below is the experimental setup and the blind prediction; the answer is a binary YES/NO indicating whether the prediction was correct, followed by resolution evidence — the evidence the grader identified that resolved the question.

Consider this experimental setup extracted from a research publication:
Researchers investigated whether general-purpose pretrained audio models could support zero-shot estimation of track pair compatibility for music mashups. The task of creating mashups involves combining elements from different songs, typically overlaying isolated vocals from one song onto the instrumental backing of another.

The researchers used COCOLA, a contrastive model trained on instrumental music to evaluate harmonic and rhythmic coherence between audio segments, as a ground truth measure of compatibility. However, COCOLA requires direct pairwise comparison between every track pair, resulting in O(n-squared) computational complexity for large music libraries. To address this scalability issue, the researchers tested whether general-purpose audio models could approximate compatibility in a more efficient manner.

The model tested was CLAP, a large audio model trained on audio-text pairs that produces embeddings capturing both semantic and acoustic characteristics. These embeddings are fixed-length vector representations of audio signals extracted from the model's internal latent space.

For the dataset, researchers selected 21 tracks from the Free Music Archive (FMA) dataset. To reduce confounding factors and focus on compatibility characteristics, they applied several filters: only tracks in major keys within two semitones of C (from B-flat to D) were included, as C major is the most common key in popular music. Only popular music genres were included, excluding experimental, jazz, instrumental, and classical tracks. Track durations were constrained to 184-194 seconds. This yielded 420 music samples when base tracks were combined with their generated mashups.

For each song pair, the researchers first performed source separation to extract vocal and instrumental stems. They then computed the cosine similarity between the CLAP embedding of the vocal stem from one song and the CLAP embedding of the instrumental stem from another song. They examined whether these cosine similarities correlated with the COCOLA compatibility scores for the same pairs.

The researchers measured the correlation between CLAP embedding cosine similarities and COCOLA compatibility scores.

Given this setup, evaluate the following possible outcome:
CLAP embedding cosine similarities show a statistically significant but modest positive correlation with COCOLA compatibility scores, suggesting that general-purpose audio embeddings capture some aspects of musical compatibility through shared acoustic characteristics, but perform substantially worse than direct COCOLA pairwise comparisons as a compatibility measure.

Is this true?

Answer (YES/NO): NO